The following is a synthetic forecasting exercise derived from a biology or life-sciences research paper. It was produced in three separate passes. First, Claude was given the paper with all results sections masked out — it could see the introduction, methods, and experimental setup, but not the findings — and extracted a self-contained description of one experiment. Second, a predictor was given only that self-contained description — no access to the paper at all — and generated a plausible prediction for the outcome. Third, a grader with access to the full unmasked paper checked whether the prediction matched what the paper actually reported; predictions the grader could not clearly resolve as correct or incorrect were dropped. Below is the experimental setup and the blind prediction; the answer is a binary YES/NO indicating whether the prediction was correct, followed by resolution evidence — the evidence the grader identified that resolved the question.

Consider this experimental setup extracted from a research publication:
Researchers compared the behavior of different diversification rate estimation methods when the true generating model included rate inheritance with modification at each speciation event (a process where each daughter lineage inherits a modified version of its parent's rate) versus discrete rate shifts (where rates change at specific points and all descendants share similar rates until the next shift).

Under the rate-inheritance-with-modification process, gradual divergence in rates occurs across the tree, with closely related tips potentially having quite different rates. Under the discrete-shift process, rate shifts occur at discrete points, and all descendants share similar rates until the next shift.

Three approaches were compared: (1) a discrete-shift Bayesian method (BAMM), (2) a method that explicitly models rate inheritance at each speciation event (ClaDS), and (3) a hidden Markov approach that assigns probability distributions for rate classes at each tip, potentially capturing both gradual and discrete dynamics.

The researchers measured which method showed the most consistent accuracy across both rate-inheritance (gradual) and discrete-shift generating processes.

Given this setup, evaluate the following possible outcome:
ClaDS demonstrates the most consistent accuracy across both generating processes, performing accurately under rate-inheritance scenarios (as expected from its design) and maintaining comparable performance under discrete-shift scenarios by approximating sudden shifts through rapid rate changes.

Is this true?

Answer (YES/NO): NO